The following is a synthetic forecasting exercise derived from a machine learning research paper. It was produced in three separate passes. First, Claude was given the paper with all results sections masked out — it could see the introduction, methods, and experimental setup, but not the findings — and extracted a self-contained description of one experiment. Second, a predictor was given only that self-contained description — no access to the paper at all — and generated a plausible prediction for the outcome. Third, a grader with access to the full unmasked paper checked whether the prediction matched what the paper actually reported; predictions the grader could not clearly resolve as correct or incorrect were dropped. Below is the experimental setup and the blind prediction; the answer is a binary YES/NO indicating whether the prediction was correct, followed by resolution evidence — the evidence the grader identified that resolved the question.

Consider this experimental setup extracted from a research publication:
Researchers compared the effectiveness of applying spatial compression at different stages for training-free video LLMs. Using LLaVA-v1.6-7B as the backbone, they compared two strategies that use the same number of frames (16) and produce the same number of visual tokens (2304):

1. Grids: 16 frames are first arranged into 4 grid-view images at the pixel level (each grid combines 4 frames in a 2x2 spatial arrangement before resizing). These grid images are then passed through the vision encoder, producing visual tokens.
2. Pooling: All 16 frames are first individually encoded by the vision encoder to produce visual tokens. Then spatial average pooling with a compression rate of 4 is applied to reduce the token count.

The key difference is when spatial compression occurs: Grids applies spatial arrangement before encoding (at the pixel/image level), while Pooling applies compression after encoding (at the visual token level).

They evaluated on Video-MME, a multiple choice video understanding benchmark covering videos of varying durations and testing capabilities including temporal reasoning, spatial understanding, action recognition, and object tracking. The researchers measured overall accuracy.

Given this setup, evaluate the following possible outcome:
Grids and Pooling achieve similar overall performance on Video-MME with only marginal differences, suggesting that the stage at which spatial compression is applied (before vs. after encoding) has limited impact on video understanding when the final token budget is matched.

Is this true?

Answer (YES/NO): NO